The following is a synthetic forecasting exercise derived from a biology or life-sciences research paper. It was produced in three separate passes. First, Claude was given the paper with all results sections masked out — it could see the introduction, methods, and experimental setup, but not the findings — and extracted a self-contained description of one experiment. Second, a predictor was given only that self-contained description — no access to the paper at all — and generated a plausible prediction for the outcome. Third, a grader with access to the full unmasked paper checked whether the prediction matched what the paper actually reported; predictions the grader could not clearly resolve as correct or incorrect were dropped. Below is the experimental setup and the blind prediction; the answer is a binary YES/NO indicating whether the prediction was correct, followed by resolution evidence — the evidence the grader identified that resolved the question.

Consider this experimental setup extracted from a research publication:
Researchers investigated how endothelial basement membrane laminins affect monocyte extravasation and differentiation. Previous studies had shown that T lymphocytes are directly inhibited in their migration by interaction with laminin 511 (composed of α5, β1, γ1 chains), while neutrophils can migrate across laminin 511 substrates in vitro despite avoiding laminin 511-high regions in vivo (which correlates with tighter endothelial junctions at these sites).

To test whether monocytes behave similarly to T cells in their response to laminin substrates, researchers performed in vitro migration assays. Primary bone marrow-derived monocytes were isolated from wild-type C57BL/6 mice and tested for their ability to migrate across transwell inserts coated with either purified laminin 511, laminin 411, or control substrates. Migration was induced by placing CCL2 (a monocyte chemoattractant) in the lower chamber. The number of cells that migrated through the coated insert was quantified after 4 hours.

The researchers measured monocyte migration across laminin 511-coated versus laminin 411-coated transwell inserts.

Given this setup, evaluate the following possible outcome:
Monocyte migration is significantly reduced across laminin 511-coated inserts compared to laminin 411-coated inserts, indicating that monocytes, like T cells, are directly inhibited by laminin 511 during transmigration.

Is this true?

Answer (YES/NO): NO